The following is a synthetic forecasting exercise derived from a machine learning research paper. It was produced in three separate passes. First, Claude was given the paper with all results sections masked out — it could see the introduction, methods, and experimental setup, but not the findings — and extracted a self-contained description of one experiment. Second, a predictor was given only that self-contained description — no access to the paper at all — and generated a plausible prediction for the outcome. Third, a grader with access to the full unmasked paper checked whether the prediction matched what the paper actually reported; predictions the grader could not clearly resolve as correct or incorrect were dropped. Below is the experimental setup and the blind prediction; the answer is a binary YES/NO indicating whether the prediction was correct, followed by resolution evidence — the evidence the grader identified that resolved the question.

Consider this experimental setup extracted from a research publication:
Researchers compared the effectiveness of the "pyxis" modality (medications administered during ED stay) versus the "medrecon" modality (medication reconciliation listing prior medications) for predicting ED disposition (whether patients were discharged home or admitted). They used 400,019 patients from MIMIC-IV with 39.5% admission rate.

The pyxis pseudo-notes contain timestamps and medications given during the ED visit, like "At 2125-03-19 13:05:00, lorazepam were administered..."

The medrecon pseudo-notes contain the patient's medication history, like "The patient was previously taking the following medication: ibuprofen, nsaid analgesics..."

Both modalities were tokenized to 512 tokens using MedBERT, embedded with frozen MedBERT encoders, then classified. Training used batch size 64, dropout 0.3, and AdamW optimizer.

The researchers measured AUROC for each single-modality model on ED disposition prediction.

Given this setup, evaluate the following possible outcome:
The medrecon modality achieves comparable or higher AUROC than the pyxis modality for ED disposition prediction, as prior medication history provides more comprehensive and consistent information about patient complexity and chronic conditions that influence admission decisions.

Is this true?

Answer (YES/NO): YES